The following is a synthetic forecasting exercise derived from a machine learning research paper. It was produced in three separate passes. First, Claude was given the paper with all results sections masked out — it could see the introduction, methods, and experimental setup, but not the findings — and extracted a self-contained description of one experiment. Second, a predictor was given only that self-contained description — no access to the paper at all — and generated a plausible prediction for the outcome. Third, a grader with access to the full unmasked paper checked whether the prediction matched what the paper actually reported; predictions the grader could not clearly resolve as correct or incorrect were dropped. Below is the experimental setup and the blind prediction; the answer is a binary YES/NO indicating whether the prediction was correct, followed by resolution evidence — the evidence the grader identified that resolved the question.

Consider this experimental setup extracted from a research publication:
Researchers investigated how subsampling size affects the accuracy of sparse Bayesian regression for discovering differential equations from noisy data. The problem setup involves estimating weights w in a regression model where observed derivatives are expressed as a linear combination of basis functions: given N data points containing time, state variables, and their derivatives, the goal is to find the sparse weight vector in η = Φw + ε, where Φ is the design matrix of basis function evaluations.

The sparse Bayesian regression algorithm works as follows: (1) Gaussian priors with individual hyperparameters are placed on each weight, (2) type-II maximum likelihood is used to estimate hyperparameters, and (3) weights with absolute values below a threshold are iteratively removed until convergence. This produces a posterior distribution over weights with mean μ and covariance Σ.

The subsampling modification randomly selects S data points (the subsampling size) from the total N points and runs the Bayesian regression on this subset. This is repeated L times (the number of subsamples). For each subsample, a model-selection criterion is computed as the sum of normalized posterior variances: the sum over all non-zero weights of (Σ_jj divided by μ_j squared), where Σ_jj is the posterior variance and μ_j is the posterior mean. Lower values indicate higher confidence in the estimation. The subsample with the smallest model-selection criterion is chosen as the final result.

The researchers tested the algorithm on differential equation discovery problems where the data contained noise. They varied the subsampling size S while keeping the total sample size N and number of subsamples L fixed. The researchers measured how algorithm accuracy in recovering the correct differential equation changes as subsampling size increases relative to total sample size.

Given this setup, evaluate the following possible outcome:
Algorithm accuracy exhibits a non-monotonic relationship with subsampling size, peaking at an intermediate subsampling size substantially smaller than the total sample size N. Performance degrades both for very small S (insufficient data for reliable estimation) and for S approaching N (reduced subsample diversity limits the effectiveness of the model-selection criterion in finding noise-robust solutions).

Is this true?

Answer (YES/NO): YES